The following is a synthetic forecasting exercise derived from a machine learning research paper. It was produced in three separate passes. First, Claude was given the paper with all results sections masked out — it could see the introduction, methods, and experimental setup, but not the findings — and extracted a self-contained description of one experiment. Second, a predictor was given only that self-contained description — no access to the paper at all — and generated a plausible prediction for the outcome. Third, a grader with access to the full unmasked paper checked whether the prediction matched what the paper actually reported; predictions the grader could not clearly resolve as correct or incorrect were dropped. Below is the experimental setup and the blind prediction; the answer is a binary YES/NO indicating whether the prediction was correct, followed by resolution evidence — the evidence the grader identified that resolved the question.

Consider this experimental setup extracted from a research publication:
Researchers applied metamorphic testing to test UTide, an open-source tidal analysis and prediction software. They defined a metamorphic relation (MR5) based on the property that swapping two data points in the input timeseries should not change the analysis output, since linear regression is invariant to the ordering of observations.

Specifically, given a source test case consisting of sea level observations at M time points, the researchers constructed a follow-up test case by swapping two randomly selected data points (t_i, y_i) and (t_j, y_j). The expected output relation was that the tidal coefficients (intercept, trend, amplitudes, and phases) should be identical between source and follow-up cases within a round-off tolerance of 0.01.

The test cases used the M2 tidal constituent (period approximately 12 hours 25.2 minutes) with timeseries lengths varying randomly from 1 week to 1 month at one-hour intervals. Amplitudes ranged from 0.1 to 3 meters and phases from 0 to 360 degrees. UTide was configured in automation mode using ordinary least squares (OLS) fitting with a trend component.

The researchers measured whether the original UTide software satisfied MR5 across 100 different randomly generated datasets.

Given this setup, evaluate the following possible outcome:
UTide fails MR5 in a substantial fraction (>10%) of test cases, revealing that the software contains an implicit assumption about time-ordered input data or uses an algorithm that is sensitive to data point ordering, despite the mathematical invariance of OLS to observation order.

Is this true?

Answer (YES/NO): NO